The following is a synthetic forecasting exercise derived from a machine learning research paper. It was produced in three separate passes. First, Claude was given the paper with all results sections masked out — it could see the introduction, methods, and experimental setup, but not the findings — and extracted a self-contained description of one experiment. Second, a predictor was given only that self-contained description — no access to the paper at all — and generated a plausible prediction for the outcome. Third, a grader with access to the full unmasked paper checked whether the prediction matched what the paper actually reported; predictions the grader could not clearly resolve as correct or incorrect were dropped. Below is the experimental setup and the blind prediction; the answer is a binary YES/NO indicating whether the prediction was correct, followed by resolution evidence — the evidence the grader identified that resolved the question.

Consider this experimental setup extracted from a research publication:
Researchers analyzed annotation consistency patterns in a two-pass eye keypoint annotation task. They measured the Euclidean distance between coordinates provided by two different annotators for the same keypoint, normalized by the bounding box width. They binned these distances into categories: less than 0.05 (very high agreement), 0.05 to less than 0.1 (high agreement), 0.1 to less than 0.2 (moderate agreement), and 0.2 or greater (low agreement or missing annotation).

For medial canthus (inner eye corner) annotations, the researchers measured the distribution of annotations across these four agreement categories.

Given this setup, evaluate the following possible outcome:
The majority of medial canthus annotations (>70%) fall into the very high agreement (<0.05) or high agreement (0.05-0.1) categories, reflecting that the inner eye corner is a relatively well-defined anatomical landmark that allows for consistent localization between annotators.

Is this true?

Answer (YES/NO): YES